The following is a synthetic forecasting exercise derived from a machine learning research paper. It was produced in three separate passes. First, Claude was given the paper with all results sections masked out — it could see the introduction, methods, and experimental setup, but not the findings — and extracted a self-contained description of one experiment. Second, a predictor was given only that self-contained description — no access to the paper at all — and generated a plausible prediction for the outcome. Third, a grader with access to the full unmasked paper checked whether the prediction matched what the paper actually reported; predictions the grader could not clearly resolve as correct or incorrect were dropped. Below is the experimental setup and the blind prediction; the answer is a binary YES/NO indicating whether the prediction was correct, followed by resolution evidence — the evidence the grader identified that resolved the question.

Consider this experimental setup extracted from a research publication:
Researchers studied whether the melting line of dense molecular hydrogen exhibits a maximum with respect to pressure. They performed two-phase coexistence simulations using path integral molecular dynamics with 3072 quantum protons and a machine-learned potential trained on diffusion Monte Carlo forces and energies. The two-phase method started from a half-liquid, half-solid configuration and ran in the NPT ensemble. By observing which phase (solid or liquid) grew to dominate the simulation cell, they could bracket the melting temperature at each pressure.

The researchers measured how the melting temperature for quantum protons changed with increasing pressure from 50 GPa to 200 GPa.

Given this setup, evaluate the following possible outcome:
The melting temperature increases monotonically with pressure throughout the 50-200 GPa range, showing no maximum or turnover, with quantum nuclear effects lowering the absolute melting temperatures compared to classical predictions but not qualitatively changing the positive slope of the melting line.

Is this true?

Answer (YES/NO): NO